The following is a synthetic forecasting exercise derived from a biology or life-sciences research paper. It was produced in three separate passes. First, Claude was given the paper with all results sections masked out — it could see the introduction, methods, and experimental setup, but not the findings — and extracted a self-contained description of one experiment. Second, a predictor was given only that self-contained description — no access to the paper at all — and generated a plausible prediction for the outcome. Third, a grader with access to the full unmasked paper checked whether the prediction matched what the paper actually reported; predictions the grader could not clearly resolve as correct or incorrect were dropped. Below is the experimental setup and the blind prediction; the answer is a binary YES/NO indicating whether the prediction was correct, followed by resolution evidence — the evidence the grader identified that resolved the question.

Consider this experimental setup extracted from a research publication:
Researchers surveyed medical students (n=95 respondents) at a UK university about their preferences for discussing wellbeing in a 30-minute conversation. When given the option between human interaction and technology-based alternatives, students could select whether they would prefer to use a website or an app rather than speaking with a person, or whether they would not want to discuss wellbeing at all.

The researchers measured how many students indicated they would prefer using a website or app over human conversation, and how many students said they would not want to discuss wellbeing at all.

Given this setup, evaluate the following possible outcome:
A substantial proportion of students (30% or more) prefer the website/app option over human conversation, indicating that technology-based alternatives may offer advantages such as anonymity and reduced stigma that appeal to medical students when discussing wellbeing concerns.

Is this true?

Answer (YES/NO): YES